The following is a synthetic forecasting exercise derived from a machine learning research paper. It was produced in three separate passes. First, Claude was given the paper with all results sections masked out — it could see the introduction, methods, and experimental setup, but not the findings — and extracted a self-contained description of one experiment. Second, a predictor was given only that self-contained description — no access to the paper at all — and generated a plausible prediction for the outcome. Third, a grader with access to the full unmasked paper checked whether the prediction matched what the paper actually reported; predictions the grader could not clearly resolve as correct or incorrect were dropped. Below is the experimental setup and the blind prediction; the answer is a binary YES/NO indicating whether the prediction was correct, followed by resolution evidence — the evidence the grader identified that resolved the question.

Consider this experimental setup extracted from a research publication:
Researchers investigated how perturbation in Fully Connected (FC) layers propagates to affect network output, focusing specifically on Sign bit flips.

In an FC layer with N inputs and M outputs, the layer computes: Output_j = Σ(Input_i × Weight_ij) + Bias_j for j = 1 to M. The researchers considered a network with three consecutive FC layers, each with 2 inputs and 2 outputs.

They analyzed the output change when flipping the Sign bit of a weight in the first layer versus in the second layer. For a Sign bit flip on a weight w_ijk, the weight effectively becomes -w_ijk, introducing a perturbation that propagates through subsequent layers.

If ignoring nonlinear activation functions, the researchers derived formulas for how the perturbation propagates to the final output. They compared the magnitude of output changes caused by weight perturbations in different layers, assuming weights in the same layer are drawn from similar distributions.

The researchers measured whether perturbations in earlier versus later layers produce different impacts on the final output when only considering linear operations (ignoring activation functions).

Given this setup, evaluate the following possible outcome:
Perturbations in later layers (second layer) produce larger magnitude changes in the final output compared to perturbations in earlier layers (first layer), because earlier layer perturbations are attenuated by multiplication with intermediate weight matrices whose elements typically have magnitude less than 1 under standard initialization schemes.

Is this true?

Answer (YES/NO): NO